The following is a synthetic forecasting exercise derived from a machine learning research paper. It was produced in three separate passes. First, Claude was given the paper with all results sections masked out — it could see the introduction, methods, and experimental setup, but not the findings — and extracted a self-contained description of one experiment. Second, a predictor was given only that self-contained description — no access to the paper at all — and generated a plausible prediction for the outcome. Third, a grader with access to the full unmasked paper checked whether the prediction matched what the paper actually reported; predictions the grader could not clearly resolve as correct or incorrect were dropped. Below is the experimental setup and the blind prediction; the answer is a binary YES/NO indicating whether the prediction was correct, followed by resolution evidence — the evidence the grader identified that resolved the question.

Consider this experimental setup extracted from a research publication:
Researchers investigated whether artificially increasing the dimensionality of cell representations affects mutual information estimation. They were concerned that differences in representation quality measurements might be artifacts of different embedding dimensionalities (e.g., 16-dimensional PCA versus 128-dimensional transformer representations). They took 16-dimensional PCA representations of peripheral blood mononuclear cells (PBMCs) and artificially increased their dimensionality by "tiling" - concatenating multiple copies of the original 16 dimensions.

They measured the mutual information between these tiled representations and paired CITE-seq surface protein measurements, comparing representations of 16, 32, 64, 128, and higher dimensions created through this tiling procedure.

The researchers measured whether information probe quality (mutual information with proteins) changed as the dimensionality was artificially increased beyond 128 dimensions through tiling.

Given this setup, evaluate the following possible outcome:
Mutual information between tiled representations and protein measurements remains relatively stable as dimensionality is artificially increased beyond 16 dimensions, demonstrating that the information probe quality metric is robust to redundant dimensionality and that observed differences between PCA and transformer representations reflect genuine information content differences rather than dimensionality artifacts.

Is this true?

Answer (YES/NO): YES